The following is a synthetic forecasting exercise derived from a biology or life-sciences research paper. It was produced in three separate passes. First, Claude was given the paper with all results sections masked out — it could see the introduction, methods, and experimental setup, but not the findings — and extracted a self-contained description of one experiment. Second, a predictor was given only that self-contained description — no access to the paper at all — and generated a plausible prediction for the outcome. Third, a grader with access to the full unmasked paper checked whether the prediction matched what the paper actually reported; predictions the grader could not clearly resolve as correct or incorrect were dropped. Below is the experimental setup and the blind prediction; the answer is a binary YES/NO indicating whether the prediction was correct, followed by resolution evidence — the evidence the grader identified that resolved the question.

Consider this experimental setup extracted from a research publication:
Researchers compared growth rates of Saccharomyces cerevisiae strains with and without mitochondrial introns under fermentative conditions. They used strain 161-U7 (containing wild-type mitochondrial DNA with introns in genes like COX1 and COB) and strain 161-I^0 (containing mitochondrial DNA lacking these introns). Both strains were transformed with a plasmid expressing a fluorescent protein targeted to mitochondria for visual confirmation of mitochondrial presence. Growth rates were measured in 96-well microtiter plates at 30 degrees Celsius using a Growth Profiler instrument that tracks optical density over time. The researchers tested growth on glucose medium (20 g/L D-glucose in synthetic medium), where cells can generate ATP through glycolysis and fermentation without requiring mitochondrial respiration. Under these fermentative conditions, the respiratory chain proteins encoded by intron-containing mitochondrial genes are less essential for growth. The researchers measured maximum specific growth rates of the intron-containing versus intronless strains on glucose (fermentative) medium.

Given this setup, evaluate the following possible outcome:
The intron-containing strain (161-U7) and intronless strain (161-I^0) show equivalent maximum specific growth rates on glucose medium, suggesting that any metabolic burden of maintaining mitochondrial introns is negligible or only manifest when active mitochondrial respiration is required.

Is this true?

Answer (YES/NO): YES